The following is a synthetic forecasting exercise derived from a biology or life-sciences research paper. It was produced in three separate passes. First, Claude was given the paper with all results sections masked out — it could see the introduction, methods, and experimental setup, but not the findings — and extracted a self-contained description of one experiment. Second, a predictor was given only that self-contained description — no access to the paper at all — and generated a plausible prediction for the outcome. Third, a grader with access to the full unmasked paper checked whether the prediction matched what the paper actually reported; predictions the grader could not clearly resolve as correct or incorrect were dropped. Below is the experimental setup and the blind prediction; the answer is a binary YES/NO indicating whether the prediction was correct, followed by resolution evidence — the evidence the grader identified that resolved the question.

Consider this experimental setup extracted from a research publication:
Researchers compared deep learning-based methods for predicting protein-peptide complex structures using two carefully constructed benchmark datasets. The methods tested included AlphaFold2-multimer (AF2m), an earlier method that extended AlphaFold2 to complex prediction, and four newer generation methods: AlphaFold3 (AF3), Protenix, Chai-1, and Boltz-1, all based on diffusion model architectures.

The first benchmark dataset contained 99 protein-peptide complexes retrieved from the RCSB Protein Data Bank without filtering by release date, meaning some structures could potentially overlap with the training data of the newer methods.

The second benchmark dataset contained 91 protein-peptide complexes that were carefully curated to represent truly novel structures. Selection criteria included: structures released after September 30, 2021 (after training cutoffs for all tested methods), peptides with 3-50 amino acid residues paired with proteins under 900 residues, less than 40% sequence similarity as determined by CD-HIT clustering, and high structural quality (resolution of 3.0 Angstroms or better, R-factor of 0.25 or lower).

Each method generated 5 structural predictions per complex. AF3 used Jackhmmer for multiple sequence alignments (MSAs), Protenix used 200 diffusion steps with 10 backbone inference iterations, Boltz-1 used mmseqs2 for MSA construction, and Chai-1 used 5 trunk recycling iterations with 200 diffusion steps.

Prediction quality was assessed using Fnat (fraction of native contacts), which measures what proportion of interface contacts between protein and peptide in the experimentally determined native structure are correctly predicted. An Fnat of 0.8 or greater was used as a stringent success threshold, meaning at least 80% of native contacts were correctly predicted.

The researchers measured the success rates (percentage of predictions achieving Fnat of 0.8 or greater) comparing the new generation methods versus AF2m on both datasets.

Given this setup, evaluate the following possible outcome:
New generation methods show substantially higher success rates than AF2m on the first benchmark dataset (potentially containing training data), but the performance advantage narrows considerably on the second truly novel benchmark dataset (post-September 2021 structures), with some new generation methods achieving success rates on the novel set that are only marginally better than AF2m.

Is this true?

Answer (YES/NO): YES